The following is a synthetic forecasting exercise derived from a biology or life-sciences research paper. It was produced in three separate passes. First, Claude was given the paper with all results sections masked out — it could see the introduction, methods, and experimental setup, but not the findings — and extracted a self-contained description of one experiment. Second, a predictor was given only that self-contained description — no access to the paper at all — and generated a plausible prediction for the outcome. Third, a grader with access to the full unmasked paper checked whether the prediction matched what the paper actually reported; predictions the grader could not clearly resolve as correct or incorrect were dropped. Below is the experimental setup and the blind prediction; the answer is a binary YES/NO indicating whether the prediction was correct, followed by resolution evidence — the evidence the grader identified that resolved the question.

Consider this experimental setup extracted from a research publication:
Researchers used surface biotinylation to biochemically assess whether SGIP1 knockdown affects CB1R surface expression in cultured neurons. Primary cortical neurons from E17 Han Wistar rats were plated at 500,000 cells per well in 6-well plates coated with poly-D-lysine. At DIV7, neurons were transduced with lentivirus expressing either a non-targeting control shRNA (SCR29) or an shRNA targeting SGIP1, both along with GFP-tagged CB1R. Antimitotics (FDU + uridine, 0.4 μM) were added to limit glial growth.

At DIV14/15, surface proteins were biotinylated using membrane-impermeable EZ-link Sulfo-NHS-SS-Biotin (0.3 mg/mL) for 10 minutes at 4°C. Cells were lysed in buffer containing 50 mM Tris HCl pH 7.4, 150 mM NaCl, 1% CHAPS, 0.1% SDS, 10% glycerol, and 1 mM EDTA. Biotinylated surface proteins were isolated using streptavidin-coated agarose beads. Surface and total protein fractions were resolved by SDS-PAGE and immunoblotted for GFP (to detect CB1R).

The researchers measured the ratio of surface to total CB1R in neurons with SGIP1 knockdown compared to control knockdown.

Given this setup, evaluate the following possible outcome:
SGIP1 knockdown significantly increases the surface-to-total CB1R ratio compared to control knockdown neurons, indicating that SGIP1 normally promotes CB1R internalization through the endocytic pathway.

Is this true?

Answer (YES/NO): NO